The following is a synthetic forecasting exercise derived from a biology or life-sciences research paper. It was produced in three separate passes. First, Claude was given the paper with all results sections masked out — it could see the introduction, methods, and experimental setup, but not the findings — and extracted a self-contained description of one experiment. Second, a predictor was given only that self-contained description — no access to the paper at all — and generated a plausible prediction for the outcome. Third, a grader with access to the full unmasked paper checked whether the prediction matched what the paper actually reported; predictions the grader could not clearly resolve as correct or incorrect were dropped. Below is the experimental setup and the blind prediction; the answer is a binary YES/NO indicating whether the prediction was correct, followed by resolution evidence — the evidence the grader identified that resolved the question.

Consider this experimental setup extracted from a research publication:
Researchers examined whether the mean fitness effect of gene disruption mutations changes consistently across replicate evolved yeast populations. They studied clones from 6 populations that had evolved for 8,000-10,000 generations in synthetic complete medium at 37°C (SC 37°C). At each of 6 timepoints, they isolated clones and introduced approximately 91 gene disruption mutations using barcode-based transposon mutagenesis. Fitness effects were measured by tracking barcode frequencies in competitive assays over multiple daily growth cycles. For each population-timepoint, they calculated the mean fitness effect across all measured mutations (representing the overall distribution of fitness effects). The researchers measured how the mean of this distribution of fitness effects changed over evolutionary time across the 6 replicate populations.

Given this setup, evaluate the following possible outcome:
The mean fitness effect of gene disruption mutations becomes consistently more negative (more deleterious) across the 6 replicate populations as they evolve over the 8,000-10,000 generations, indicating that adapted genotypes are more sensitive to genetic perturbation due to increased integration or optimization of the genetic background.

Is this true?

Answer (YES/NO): NO